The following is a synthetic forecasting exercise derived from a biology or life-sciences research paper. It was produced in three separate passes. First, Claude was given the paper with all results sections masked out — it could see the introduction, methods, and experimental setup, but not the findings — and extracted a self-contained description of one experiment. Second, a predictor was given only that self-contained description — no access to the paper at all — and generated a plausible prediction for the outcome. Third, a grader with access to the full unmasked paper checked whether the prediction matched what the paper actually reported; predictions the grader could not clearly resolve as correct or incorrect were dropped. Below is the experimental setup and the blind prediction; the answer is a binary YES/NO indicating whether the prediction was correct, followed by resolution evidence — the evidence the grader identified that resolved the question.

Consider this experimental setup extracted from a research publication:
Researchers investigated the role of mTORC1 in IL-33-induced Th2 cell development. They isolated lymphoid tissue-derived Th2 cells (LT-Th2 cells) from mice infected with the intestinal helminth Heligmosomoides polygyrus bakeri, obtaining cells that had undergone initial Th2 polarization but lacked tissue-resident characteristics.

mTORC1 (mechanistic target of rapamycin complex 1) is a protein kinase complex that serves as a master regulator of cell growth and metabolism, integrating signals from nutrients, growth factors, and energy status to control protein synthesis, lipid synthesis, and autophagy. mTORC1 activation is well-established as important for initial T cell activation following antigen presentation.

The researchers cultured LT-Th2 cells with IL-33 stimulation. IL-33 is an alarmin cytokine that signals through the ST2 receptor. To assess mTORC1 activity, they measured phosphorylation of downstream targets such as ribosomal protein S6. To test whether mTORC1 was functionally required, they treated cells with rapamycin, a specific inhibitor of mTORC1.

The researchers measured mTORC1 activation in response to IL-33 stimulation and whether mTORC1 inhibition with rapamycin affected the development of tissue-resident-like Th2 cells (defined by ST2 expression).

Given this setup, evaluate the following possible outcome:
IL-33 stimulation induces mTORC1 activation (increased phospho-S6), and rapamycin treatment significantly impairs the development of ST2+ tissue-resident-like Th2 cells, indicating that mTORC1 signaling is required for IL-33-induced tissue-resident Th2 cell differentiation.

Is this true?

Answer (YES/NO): YES